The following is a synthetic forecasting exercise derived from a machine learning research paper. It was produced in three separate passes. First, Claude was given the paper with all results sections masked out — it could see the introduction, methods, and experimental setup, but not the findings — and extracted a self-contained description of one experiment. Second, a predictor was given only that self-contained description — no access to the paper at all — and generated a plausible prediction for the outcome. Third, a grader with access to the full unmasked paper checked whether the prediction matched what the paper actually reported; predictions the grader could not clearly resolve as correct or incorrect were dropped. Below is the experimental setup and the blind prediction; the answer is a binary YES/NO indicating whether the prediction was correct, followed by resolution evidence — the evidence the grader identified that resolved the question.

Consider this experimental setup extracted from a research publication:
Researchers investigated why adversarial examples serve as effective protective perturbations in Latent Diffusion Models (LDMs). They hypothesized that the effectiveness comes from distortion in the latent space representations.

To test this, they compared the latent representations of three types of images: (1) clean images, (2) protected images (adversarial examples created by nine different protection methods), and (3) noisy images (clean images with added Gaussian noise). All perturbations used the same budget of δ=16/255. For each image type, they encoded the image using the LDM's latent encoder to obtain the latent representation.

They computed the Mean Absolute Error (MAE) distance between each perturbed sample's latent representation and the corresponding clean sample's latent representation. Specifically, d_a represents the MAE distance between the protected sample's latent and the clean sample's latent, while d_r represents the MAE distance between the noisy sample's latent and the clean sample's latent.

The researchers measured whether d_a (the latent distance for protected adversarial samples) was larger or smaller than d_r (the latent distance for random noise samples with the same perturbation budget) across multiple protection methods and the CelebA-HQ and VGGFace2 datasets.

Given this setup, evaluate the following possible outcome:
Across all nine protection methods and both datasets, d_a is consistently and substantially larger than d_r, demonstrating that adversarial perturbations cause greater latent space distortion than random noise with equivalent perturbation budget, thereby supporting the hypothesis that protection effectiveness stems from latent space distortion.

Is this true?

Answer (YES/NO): YES